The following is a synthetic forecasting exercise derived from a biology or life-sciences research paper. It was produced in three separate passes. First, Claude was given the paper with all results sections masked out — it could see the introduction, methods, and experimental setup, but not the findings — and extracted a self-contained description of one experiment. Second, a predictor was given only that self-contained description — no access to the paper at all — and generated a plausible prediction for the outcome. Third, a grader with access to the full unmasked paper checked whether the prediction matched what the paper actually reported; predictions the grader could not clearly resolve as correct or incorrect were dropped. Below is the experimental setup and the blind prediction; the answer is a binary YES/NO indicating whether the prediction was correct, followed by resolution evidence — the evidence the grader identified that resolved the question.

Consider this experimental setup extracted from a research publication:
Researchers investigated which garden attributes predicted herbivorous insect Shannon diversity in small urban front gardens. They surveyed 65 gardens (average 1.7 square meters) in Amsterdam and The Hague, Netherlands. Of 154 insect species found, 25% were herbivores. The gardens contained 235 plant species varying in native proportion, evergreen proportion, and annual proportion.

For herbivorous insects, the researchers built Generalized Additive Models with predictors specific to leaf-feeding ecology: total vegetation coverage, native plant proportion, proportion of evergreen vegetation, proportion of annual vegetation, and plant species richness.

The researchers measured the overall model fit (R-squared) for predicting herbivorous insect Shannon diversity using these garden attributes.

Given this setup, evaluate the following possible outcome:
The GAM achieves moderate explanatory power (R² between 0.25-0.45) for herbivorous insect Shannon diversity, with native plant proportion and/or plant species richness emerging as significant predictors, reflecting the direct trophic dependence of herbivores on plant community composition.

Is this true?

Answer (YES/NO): NO